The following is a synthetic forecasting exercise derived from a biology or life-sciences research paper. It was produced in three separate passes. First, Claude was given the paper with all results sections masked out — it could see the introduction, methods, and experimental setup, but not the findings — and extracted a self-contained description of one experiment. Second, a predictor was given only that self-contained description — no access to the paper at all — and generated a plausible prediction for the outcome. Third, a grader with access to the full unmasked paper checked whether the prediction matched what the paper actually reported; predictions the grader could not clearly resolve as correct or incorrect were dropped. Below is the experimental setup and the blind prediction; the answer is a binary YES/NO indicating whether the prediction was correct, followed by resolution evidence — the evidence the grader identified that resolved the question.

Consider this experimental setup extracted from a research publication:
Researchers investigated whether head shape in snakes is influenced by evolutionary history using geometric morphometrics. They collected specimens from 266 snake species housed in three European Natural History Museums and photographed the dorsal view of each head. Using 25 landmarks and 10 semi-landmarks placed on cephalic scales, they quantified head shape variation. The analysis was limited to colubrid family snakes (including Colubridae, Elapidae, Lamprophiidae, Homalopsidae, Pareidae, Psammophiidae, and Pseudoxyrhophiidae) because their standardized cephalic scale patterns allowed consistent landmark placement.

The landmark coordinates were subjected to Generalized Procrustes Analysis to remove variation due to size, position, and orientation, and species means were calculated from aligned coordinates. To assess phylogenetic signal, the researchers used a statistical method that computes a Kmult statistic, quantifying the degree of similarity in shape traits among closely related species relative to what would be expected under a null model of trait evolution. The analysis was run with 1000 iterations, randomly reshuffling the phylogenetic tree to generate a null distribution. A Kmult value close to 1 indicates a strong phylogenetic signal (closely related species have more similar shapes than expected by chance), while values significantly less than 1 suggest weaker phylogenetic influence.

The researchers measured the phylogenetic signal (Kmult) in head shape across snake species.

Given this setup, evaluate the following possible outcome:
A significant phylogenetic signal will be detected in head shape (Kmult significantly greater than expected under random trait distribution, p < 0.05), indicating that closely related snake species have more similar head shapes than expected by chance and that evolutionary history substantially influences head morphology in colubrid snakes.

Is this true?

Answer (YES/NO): NO